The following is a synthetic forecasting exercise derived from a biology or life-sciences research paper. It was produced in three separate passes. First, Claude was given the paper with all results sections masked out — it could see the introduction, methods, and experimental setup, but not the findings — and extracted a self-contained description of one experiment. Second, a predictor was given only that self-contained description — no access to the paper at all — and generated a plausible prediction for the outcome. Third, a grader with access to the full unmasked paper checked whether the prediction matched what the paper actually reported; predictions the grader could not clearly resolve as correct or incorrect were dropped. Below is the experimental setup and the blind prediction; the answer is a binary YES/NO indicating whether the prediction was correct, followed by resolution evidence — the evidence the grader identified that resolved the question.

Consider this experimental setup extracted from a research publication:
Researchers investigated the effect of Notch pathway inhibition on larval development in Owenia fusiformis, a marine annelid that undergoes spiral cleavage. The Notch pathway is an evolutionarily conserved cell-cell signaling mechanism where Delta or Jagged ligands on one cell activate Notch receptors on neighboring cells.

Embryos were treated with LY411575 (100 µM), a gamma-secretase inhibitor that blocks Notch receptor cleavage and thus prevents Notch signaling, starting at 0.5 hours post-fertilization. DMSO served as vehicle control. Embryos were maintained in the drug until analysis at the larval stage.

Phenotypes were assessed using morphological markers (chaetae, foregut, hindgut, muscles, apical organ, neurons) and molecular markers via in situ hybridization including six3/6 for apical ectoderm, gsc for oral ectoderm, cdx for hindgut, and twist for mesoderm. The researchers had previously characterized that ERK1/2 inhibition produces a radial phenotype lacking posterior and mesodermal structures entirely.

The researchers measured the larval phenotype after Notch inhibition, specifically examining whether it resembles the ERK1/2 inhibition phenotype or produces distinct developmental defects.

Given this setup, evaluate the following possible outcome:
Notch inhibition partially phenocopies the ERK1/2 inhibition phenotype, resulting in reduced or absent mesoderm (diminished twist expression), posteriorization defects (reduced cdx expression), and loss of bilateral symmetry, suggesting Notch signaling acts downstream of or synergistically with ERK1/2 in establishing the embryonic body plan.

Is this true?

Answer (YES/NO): NO